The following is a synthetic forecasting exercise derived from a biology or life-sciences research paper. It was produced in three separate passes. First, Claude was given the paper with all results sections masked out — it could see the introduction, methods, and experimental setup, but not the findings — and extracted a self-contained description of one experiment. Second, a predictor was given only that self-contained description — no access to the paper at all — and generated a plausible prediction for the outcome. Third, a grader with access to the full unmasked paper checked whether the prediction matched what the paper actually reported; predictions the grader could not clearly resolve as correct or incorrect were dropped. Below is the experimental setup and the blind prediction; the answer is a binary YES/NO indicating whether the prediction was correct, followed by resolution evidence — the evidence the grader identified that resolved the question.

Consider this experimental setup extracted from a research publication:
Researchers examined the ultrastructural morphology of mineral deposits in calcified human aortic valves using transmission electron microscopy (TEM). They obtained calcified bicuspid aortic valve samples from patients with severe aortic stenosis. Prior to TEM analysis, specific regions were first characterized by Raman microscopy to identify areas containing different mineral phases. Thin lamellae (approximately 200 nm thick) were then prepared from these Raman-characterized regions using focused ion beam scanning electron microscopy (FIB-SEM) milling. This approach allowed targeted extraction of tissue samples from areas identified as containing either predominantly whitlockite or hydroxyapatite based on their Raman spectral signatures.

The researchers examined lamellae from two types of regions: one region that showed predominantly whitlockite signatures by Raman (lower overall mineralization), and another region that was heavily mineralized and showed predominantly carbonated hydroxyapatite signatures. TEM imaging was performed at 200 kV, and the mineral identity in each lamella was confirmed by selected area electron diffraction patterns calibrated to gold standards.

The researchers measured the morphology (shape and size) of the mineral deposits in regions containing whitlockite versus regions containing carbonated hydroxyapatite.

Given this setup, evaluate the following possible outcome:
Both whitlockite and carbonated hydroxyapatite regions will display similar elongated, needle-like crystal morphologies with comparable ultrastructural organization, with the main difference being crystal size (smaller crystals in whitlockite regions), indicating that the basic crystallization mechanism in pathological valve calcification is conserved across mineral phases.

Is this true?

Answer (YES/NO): NO